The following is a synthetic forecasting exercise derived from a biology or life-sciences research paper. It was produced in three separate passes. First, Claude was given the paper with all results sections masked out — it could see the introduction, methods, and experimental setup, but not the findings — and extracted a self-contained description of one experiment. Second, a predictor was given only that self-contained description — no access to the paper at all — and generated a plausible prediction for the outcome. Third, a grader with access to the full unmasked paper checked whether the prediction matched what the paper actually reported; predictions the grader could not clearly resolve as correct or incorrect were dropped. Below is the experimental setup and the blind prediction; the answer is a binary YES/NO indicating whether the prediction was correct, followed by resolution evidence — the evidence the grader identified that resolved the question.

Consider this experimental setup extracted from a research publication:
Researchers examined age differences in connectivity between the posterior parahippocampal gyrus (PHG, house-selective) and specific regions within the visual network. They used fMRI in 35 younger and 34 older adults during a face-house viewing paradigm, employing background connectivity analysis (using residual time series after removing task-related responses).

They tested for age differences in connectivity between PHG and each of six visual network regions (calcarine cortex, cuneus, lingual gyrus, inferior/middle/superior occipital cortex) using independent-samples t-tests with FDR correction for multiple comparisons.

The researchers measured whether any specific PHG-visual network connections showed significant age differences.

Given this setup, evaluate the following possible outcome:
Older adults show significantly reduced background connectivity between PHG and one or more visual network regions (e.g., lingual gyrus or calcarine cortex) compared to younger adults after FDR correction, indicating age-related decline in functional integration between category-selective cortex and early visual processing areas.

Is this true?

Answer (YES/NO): NO